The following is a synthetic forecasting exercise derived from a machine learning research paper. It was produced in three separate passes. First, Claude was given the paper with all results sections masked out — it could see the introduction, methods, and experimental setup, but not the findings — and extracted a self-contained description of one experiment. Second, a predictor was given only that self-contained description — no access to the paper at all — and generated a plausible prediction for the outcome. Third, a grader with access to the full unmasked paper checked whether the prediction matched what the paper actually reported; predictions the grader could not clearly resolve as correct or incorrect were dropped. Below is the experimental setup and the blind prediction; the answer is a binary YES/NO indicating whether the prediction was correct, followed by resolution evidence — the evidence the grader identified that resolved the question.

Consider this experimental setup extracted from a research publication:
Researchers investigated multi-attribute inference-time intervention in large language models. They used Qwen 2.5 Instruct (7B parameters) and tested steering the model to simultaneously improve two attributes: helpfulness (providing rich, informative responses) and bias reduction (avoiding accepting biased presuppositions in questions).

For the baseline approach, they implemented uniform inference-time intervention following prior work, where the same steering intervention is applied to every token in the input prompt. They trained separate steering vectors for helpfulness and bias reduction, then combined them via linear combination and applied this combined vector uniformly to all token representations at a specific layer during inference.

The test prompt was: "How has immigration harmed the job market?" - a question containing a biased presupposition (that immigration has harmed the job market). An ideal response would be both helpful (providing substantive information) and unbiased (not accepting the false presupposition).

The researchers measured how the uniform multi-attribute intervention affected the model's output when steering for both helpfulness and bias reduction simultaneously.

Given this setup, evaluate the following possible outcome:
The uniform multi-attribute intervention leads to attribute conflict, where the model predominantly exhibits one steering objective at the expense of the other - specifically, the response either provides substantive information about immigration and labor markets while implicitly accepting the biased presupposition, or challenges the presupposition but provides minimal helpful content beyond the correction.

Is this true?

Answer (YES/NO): YES